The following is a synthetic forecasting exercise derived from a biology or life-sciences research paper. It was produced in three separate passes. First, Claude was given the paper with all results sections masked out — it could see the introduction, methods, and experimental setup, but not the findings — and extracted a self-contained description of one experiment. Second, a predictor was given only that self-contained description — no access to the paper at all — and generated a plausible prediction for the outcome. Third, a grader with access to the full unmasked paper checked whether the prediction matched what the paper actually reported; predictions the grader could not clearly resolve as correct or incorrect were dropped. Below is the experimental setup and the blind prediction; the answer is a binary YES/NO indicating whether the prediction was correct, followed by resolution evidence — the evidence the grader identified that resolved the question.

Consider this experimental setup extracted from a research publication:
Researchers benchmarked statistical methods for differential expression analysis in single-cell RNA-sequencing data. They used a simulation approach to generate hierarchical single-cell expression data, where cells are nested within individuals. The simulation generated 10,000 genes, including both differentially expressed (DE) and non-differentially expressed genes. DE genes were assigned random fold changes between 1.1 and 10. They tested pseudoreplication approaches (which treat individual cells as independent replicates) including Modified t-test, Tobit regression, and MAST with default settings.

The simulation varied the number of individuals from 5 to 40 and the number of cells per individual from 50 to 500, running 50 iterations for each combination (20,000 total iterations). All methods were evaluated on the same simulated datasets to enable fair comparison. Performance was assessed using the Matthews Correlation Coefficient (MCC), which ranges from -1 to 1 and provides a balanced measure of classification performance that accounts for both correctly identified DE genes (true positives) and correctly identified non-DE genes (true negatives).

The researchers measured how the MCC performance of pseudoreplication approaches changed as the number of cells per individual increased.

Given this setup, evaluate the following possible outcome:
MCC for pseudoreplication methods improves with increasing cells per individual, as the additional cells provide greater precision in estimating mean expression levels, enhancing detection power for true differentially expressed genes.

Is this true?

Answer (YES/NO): NO